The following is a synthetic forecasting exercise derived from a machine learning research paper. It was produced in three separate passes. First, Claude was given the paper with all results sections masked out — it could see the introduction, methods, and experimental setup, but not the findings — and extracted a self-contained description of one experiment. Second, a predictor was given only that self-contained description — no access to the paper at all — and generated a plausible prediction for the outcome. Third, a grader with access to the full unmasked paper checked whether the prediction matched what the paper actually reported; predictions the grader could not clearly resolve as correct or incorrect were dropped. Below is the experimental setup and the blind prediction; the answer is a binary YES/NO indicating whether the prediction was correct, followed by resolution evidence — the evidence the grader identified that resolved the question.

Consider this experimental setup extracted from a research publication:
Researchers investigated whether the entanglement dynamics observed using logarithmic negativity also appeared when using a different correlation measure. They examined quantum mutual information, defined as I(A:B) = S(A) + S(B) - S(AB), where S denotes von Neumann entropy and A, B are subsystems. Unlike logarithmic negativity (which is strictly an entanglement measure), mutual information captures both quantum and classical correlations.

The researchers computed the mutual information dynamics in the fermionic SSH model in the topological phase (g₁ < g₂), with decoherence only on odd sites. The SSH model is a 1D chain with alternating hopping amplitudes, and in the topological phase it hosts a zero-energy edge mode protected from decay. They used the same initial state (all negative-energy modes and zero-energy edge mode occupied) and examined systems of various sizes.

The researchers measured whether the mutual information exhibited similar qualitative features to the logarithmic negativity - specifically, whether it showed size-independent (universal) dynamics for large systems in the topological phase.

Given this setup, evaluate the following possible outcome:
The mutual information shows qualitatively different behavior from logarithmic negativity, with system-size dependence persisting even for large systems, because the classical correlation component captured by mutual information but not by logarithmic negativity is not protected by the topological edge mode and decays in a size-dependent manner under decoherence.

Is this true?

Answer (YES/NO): NO